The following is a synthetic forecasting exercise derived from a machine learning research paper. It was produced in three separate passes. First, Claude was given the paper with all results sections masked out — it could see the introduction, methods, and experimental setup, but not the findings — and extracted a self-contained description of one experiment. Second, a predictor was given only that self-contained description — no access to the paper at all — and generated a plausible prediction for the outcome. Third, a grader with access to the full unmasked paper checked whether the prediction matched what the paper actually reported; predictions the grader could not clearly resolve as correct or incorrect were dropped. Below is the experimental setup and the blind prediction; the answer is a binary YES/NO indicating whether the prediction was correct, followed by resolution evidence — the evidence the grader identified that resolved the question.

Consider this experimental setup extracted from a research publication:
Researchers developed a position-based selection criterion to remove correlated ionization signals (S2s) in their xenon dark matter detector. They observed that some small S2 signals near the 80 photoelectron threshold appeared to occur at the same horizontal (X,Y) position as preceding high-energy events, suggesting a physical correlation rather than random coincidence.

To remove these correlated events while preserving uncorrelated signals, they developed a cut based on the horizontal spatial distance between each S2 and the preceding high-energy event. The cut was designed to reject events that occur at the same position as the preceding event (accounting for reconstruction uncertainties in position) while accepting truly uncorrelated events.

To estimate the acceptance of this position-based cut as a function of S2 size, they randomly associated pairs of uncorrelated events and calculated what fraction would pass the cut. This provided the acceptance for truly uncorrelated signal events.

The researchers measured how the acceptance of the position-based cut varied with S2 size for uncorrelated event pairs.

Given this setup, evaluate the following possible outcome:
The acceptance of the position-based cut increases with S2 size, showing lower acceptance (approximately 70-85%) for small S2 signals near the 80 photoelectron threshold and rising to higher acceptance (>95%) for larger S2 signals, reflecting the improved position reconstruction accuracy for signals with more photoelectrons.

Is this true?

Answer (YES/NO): NO